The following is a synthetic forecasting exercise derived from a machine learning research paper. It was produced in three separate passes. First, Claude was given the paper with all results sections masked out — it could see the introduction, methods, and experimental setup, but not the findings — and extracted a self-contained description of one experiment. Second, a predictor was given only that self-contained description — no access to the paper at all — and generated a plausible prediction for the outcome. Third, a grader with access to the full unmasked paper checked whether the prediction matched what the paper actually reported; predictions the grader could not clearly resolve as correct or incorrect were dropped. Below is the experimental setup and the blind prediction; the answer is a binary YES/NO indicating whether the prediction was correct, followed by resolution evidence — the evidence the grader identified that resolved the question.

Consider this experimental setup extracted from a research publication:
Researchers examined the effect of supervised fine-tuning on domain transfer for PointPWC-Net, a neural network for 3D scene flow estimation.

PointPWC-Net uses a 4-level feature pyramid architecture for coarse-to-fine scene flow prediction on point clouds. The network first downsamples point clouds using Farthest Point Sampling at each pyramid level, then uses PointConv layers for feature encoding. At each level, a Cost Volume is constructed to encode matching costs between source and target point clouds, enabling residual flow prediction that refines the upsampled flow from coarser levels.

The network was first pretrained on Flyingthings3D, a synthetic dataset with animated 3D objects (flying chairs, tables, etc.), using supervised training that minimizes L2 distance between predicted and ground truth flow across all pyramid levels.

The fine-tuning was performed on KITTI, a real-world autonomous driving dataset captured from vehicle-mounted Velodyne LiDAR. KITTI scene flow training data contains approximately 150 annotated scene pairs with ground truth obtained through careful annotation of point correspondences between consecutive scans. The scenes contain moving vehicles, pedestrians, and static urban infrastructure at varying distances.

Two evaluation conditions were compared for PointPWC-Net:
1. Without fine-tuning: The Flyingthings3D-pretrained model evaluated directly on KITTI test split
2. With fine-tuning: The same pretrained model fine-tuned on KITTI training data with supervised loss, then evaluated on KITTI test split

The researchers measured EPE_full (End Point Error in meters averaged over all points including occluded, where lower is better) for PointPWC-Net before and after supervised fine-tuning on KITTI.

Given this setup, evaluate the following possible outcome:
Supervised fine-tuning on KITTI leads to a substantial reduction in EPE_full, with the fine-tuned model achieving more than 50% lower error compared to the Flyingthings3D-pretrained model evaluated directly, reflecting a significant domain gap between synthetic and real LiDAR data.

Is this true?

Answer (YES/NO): NO